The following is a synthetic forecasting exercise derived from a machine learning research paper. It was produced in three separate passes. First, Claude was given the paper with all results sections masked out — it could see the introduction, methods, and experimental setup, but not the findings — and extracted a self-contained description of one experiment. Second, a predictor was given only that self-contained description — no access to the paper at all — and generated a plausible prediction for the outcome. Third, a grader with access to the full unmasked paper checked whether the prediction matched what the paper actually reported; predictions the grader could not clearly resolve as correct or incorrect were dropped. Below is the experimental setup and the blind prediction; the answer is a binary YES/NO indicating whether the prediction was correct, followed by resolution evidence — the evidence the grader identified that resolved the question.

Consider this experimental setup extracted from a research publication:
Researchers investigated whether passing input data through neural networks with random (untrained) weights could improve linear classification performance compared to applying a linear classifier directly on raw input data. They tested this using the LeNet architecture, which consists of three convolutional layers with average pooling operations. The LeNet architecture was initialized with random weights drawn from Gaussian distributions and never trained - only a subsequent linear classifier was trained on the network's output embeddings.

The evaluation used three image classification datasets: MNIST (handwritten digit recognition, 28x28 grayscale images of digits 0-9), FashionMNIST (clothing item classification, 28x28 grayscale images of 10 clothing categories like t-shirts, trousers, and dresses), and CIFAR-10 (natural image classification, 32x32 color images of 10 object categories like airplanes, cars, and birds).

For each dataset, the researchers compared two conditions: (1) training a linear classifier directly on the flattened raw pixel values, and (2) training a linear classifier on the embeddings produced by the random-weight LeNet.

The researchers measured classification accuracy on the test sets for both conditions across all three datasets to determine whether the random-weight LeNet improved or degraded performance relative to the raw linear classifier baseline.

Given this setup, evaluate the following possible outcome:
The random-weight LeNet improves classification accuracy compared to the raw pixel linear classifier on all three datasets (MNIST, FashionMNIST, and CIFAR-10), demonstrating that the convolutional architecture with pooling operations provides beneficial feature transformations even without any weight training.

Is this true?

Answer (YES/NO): NO